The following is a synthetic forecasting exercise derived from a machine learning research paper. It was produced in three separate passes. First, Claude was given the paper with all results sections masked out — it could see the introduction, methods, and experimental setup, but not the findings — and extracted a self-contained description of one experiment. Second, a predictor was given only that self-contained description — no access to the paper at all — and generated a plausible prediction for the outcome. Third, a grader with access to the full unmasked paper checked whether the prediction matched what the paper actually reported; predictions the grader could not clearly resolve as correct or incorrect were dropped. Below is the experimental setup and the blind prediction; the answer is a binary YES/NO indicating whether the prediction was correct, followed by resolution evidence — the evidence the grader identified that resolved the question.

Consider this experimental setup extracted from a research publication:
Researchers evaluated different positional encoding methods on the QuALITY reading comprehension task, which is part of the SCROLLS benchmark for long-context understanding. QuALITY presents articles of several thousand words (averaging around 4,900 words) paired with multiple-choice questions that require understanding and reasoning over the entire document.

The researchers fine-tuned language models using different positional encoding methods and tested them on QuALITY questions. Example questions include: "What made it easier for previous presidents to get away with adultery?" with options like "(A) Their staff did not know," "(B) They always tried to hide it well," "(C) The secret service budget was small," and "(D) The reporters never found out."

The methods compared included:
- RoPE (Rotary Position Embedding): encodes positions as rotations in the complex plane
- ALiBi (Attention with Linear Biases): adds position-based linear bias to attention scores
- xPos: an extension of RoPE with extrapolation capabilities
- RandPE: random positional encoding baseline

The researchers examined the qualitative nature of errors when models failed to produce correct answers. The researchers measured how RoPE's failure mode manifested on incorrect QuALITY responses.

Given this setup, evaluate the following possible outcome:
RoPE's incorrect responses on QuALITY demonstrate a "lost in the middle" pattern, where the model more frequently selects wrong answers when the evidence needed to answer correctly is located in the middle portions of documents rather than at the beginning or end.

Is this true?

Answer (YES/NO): NO